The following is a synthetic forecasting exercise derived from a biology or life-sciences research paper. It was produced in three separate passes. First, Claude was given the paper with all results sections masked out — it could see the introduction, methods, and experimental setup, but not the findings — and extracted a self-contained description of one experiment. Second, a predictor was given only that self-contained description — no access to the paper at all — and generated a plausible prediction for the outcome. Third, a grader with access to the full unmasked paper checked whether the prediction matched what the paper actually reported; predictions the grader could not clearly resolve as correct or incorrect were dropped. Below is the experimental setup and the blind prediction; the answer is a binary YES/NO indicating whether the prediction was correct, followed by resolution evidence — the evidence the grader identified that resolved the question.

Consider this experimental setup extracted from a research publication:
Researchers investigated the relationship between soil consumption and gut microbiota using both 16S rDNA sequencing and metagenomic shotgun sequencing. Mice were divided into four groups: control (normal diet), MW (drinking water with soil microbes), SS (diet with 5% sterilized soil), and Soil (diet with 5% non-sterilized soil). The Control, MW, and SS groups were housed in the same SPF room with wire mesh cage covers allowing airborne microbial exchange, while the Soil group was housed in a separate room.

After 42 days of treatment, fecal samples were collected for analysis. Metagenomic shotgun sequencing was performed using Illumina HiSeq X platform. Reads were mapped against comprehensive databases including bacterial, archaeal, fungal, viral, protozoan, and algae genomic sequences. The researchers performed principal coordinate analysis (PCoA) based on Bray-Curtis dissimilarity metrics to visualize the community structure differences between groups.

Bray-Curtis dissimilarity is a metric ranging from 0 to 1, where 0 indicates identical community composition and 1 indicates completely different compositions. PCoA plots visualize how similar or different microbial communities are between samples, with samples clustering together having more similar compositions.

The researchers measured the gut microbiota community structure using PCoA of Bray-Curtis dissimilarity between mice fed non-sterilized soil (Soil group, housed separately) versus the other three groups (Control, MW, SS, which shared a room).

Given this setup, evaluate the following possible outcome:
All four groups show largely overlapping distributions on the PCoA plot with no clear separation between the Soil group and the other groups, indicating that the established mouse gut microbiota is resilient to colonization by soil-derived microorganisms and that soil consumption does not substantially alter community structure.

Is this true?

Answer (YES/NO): NO